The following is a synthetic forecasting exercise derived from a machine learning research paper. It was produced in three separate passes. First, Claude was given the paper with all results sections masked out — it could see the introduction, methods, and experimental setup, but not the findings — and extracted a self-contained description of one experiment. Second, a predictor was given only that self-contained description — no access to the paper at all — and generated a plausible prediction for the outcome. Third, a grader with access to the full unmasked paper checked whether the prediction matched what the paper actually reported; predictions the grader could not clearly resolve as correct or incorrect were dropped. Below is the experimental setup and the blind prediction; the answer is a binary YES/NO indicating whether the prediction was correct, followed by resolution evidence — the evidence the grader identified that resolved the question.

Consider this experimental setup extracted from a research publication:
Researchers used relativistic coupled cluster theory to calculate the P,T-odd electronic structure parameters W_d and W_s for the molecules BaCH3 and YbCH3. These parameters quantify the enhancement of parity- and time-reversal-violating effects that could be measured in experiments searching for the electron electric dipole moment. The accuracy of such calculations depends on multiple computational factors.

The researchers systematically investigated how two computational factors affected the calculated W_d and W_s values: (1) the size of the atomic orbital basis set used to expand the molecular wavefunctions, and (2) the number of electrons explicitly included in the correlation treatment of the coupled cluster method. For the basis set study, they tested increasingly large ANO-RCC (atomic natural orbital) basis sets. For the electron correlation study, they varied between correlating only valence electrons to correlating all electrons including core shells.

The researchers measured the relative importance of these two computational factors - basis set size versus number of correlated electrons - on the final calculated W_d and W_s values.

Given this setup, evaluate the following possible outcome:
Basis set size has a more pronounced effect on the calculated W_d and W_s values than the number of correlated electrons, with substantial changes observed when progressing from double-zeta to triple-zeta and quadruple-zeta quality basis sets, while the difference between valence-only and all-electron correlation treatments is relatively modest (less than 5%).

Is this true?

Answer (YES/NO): NO